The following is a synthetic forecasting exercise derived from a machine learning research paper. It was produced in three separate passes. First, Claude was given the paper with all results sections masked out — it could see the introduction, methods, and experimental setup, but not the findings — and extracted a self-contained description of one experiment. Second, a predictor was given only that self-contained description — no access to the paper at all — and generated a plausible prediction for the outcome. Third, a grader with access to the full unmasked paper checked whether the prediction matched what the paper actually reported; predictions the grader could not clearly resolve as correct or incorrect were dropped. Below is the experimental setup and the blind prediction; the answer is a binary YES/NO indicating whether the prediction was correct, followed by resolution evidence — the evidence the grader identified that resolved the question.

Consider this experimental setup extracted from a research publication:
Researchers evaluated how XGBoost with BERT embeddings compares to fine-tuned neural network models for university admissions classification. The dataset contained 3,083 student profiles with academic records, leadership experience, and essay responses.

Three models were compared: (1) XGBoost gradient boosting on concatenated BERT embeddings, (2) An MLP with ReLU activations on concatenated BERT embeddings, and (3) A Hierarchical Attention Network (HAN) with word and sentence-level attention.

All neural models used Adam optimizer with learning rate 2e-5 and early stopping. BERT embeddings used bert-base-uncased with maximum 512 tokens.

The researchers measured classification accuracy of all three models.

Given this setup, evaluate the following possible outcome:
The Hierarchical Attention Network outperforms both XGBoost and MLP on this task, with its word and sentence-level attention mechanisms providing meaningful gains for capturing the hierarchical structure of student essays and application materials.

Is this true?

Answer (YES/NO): NO